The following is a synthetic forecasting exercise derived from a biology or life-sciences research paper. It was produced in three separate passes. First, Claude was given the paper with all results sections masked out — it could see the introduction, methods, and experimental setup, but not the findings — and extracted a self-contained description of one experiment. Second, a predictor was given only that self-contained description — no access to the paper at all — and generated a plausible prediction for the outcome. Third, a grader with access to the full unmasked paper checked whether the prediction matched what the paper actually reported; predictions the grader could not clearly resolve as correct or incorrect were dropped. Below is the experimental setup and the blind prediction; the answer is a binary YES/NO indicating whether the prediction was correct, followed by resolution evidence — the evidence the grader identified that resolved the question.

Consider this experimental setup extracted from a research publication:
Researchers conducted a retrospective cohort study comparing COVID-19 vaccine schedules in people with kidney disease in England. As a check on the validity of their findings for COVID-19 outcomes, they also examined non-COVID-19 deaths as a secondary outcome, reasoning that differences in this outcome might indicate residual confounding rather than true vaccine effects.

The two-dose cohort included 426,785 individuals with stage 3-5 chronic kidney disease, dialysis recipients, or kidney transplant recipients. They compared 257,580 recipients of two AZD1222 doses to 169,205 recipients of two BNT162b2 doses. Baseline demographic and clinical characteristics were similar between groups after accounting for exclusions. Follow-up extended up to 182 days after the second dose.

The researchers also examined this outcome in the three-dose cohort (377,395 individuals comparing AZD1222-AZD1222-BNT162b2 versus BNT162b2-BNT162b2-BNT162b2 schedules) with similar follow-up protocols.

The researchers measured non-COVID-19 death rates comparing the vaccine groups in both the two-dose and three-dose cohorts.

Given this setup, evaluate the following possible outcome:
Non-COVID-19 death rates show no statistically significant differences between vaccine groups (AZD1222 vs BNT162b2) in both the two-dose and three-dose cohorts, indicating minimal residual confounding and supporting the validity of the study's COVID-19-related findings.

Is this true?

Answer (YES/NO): NO